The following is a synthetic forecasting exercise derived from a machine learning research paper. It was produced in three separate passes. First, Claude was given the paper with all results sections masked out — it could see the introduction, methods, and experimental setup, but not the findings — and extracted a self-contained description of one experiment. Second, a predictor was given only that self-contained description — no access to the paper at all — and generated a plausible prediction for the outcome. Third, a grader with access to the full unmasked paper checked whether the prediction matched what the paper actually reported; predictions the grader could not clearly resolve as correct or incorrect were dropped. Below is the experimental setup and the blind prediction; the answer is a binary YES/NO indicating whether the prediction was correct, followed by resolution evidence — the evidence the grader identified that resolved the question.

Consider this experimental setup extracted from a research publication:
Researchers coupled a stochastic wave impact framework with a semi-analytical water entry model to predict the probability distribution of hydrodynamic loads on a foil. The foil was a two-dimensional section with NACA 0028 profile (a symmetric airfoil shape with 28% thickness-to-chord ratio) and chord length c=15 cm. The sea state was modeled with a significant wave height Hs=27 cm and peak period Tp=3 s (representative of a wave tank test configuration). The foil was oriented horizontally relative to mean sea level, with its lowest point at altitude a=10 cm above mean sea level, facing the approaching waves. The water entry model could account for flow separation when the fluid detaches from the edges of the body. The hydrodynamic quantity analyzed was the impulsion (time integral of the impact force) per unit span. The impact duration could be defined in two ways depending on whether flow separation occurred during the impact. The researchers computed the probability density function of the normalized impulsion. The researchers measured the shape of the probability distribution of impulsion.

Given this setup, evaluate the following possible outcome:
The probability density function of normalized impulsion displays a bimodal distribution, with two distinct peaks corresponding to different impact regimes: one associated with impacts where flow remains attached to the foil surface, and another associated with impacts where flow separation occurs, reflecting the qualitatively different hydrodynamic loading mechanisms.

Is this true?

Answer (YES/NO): YES